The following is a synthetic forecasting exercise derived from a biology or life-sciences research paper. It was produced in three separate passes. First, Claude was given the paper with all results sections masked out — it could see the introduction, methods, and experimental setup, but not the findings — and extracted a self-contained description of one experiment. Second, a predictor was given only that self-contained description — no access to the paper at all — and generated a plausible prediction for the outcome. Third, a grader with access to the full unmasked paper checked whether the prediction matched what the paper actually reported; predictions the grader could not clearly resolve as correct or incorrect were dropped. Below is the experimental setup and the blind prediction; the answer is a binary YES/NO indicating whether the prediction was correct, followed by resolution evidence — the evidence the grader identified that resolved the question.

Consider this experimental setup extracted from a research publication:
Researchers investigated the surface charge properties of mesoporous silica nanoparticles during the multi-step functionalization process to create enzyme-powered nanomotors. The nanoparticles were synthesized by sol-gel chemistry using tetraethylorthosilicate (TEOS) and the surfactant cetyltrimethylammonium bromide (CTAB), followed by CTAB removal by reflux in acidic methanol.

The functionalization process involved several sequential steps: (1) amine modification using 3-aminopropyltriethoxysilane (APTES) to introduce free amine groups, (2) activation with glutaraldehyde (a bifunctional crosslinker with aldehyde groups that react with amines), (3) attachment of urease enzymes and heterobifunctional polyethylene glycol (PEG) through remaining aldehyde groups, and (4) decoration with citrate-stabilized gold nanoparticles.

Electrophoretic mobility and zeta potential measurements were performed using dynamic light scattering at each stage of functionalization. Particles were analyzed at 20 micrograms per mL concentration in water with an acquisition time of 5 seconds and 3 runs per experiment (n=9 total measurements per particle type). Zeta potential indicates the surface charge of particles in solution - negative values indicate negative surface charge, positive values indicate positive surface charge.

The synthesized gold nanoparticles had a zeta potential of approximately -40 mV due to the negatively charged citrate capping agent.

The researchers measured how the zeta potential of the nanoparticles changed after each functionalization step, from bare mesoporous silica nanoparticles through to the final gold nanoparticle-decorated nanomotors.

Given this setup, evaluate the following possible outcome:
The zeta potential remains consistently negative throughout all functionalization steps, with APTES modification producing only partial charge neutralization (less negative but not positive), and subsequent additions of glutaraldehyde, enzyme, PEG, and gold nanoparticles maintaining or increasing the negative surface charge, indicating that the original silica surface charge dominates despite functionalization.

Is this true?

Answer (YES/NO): NO